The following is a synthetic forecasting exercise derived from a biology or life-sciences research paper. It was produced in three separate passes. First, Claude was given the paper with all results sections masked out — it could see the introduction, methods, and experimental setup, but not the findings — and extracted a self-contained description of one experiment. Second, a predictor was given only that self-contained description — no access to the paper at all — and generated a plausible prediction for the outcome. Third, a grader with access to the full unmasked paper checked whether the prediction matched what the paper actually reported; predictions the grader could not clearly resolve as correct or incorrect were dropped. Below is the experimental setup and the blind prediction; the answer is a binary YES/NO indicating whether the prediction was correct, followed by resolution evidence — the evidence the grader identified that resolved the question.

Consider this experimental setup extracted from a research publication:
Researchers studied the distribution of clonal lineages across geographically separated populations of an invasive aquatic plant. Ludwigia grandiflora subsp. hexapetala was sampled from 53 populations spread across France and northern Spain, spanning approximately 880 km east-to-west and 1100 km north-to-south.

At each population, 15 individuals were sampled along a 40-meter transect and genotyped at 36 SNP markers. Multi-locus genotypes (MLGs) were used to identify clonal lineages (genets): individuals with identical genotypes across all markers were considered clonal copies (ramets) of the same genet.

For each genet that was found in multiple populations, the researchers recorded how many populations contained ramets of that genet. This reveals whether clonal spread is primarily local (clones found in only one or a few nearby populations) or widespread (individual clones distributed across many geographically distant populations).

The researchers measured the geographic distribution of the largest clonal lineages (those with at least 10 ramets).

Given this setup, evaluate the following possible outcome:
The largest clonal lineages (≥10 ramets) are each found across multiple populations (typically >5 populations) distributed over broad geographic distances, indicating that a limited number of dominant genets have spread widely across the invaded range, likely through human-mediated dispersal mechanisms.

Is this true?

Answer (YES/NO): YES